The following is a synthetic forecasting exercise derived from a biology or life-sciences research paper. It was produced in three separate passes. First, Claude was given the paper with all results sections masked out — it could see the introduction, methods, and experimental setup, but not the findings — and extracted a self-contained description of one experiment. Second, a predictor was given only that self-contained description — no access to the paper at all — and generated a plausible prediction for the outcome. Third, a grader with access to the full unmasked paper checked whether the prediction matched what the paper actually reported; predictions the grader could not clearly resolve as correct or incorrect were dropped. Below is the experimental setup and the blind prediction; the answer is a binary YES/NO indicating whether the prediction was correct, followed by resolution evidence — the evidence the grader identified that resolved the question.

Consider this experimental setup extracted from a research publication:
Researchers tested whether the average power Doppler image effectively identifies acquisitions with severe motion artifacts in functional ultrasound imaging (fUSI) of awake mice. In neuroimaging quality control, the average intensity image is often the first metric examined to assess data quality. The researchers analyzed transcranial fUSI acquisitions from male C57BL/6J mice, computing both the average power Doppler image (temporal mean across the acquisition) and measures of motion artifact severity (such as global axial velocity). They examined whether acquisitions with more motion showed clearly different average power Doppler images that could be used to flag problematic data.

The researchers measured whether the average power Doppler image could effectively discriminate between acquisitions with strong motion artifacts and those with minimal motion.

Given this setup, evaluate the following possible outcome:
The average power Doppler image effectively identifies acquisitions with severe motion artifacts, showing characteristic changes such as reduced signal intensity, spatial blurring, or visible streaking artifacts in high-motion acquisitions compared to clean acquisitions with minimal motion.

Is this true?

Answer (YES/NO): NO